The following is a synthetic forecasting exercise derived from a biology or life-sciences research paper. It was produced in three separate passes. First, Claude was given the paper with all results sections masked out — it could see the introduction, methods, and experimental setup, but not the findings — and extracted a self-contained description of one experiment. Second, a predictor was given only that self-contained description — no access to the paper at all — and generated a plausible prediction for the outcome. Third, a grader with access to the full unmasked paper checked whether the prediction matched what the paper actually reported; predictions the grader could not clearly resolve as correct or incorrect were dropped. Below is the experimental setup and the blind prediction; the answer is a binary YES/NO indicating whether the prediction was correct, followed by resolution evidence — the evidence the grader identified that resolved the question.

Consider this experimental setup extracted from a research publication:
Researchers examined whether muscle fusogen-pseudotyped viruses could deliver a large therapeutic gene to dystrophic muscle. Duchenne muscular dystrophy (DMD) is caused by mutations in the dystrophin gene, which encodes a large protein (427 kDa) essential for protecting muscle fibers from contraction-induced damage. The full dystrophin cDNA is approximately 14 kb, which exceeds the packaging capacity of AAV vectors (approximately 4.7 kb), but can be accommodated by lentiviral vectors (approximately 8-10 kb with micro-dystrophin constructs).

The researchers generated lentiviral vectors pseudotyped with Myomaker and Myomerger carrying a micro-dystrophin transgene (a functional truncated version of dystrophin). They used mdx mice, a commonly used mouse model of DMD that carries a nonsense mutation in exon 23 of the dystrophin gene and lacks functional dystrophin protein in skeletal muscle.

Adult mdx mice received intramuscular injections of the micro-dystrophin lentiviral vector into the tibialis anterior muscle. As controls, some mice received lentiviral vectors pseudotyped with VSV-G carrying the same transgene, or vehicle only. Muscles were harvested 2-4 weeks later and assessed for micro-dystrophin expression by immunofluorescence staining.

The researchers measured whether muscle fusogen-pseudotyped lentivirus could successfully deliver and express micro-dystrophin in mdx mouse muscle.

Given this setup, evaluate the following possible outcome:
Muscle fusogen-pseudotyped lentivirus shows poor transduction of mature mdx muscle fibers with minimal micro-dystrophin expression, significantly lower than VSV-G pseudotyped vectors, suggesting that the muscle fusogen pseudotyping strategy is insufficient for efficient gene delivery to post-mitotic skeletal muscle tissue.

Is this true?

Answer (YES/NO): NO